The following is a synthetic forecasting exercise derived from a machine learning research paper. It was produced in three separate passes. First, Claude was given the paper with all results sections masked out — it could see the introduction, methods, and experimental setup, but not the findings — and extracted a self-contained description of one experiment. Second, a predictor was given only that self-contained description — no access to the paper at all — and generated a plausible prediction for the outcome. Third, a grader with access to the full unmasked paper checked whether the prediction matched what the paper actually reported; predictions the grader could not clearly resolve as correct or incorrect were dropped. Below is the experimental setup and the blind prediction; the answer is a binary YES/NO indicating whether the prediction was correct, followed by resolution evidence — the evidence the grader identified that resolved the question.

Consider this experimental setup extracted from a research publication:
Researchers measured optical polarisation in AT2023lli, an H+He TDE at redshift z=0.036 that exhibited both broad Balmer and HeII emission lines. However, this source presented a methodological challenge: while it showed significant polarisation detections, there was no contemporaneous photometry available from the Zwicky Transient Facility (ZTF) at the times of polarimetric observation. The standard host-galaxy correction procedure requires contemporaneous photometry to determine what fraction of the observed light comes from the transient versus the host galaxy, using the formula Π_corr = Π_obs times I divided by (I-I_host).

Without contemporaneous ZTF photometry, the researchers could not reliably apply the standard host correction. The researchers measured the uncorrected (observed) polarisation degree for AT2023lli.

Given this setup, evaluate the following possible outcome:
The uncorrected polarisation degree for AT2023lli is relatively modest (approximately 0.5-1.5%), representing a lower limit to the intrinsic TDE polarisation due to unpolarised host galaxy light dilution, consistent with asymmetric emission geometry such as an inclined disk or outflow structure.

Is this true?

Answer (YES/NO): YES